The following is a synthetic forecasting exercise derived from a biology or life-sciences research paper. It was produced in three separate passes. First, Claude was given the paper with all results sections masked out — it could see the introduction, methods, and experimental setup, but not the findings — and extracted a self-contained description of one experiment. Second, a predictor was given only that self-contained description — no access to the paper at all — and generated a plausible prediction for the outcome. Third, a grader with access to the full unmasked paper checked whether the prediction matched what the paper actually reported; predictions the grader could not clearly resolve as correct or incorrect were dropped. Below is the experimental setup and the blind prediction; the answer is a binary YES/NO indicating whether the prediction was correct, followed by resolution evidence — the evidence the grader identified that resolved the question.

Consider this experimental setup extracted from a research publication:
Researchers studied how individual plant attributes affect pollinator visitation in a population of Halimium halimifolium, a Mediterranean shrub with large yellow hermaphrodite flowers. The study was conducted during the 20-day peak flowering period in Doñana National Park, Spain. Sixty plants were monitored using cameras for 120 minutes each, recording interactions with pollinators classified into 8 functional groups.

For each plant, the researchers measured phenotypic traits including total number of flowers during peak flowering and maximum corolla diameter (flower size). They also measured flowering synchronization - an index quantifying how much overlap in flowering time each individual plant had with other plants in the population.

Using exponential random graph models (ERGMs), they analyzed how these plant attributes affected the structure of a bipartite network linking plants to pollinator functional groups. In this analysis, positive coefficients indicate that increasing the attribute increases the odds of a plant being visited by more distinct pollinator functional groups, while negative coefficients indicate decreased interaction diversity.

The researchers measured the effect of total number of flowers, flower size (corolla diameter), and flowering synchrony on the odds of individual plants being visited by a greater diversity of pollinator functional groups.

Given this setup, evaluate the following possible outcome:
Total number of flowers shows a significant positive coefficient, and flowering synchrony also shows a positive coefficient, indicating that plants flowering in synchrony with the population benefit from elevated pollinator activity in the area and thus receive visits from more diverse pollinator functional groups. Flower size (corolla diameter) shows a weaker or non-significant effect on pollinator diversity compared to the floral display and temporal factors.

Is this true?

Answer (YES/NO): NO